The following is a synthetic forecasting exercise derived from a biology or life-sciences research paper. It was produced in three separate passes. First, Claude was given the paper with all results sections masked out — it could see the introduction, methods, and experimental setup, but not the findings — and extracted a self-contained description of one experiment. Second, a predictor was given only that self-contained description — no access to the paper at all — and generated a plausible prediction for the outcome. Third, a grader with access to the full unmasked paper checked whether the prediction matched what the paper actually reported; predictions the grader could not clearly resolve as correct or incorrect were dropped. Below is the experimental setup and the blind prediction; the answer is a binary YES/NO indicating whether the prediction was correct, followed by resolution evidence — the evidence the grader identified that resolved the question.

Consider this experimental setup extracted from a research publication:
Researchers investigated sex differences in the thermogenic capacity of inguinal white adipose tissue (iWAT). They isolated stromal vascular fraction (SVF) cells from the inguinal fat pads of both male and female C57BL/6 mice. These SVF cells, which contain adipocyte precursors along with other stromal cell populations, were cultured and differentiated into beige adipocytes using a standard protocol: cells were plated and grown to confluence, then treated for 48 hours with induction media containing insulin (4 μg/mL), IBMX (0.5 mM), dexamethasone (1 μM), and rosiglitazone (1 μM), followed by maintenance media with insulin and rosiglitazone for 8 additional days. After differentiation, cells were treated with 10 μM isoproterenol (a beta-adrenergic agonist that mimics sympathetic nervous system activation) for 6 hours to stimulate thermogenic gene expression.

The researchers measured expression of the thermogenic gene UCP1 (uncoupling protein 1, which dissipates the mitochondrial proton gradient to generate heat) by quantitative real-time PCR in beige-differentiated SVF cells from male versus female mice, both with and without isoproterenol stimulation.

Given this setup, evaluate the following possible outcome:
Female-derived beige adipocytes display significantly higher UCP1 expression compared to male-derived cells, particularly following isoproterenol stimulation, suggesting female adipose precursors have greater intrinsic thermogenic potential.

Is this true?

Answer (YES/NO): NO